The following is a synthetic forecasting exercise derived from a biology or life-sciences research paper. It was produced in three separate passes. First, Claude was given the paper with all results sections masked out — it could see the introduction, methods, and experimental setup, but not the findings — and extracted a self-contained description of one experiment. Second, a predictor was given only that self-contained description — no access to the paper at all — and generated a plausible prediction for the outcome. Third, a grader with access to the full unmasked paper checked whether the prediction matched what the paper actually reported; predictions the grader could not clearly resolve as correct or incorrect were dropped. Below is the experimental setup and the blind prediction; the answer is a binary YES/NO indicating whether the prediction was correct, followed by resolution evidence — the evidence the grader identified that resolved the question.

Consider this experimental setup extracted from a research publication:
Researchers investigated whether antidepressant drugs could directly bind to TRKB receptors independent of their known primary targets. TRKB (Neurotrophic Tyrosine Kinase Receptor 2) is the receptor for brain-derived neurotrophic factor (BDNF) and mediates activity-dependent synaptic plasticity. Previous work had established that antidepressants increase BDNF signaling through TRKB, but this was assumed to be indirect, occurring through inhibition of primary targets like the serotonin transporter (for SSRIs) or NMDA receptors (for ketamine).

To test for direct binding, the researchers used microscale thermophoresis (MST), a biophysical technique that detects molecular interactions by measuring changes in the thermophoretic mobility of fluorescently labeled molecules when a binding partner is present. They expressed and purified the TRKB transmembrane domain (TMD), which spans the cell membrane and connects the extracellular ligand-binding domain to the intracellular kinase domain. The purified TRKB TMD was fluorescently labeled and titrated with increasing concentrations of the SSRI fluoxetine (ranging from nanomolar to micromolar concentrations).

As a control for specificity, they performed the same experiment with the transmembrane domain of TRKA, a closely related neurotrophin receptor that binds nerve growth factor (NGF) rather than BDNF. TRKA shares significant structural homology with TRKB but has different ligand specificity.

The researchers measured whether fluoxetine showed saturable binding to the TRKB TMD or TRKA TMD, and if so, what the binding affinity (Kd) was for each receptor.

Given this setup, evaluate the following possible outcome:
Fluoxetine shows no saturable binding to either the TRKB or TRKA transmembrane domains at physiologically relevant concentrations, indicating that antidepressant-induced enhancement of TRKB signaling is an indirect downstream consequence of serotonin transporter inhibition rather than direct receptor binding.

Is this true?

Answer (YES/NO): NO